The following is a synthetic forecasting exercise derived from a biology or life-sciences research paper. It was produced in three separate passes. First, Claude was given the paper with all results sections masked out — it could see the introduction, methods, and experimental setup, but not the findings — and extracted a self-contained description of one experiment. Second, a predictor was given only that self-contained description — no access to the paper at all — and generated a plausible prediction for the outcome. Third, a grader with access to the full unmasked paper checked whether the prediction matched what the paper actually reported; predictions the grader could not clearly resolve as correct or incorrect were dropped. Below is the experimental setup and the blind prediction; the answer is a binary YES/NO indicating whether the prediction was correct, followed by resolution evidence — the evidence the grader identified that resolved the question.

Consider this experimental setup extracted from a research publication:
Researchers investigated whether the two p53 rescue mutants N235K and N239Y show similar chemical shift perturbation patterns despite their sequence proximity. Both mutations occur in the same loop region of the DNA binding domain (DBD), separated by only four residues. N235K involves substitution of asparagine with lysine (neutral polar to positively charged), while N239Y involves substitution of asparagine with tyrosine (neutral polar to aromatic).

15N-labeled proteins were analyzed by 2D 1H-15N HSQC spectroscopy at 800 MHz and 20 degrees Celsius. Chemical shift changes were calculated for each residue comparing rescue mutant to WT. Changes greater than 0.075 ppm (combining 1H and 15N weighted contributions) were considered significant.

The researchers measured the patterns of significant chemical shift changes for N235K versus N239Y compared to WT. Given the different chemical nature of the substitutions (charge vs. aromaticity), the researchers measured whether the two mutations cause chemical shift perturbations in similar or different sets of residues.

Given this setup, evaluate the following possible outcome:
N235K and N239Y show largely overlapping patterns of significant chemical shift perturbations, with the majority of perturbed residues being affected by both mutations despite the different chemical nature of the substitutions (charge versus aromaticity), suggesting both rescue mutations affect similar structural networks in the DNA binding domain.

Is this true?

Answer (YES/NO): NO